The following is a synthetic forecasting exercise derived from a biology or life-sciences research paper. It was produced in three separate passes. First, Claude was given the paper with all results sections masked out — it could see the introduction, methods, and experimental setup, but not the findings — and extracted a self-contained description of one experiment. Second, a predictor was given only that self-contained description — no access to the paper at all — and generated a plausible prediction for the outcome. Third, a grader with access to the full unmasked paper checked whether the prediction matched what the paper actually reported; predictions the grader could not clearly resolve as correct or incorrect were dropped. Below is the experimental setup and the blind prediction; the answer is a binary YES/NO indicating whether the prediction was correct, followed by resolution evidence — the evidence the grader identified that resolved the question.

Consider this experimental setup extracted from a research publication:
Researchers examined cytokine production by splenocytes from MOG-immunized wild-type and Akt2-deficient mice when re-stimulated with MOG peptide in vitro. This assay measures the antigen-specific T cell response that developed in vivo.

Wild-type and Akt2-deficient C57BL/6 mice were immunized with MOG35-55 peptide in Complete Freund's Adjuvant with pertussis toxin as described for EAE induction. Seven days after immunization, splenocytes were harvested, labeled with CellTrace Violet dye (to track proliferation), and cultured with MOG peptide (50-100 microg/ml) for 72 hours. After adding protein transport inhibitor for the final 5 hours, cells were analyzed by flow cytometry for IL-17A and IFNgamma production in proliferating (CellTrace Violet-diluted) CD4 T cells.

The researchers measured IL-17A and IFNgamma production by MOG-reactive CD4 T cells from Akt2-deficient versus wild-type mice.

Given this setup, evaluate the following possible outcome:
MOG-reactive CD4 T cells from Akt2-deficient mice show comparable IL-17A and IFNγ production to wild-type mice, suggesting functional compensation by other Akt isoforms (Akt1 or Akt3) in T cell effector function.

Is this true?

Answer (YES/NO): NO